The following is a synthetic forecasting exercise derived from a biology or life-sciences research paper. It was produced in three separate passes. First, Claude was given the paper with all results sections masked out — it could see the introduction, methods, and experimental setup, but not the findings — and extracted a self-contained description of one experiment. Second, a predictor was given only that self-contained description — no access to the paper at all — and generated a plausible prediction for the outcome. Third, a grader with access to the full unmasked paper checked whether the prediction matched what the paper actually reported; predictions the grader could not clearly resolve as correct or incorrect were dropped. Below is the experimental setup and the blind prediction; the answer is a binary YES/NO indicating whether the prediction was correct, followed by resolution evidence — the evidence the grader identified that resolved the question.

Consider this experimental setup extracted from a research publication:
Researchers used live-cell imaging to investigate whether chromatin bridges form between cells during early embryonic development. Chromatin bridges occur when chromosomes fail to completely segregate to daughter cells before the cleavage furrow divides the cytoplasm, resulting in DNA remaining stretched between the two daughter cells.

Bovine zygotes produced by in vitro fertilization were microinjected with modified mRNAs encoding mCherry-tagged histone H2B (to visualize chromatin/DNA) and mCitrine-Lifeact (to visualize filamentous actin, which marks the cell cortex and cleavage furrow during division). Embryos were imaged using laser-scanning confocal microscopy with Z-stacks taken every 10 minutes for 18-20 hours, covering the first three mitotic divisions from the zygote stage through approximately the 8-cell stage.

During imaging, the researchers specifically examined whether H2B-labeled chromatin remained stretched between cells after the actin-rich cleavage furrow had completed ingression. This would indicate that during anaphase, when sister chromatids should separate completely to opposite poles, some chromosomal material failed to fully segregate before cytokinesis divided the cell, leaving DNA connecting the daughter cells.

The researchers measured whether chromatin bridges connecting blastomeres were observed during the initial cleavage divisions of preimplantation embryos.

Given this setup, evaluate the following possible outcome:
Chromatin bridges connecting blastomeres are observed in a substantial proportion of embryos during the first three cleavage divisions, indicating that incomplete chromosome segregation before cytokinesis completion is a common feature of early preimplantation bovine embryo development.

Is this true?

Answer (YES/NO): NO